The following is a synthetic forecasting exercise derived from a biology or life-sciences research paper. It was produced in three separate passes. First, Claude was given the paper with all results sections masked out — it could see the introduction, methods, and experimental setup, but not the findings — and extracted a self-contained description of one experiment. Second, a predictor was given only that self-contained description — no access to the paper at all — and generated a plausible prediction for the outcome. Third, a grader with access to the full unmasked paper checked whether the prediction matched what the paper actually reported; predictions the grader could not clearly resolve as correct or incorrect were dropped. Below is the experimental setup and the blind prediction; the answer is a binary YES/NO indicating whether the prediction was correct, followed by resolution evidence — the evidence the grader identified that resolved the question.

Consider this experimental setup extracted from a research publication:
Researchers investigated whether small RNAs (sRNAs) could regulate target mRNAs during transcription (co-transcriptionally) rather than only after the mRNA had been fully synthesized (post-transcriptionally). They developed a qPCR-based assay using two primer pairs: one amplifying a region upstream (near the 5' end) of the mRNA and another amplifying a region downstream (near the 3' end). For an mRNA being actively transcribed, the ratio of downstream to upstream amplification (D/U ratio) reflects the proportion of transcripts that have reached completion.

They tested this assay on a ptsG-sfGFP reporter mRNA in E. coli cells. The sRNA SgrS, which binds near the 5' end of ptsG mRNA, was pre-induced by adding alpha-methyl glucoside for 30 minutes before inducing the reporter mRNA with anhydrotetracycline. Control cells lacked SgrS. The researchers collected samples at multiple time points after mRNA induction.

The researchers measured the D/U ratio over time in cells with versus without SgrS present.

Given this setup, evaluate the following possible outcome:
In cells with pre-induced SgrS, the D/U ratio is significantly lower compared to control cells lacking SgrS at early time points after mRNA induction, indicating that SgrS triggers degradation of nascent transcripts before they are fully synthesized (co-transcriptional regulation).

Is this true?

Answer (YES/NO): YES